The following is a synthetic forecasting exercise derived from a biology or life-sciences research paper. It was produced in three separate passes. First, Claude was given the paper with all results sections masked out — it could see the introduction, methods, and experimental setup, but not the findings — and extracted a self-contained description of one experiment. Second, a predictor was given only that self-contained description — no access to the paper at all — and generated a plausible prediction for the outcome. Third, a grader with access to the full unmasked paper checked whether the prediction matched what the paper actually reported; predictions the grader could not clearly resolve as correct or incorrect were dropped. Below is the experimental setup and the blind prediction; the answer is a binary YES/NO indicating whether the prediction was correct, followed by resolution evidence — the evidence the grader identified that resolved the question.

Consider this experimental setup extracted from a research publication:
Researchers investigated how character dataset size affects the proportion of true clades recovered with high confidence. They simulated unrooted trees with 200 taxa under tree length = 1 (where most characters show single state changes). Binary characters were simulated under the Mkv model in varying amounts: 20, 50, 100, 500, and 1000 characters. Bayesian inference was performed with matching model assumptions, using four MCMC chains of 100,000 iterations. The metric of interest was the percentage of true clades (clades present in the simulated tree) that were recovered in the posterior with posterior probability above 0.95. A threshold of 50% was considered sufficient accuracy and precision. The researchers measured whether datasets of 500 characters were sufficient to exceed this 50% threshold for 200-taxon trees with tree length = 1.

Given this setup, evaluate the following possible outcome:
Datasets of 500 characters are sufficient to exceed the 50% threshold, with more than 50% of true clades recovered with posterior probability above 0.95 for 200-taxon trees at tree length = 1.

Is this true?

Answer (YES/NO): NO